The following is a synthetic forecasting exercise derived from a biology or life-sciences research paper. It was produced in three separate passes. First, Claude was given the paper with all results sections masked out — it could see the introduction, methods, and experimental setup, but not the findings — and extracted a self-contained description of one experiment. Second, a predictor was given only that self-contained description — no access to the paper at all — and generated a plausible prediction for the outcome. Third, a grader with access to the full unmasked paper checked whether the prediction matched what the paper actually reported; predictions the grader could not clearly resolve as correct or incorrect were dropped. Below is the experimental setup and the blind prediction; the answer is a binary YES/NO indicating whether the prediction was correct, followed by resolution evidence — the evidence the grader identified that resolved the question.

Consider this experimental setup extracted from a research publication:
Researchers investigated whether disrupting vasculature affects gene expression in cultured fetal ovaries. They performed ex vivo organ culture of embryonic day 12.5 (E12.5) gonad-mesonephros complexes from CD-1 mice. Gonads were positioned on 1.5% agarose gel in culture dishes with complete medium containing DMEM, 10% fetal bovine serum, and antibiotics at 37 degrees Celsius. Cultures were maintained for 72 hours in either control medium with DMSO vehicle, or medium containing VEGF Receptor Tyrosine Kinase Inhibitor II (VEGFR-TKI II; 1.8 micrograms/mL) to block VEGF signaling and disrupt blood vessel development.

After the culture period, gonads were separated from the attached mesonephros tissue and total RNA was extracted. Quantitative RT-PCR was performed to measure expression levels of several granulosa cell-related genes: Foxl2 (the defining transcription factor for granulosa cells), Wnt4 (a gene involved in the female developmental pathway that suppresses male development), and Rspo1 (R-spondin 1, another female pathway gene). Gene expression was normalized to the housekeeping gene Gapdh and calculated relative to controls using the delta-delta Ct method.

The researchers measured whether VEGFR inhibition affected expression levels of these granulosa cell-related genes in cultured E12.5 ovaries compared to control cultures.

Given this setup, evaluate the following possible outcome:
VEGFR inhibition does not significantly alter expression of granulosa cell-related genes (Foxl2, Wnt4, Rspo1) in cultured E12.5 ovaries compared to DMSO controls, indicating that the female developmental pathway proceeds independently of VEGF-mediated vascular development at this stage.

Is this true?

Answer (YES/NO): YES